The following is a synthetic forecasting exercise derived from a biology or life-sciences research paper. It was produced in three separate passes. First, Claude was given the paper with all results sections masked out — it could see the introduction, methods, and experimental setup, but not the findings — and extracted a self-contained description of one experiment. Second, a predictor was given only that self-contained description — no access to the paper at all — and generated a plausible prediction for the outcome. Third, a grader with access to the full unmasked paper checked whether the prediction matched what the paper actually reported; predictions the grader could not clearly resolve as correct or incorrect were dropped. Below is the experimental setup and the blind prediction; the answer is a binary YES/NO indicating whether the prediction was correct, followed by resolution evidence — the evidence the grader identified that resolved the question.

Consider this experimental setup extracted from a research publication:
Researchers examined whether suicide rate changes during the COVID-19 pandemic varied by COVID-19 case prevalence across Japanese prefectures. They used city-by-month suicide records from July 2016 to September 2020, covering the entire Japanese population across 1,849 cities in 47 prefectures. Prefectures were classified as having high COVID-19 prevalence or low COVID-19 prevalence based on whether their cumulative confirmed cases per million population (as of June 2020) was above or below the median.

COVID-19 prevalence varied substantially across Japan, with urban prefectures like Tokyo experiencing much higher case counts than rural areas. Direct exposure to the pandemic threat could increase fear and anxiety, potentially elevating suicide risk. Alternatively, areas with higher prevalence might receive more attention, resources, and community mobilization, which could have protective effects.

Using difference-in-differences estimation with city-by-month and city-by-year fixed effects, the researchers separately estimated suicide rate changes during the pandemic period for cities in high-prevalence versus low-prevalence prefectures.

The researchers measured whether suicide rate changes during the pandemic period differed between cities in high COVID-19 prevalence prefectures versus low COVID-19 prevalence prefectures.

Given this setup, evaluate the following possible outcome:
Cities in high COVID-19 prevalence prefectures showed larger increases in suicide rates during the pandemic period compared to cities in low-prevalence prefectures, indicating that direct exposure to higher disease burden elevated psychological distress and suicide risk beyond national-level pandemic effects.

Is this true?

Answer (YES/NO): NO